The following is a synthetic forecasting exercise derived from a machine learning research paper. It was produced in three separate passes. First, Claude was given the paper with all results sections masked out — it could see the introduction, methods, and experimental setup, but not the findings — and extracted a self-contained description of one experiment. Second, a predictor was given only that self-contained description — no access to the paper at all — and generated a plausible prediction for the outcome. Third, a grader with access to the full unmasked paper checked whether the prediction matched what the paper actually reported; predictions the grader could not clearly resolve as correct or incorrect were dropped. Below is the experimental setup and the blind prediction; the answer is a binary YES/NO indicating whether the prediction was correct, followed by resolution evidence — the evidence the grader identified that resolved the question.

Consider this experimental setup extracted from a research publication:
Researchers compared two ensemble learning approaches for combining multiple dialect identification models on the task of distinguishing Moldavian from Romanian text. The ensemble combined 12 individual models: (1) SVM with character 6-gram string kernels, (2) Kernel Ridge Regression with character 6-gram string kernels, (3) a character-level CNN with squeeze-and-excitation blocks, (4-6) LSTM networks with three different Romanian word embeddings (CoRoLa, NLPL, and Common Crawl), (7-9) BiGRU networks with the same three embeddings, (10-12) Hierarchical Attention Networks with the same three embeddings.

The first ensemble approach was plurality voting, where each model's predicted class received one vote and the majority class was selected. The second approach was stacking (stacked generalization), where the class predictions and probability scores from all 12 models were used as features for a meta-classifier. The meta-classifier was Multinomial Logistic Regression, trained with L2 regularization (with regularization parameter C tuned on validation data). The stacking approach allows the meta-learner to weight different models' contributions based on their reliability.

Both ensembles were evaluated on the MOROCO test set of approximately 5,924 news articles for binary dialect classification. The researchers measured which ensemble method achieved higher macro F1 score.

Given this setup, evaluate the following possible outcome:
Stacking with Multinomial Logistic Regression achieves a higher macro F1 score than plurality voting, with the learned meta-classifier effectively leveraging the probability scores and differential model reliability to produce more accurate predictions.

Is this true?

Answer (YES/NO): YES